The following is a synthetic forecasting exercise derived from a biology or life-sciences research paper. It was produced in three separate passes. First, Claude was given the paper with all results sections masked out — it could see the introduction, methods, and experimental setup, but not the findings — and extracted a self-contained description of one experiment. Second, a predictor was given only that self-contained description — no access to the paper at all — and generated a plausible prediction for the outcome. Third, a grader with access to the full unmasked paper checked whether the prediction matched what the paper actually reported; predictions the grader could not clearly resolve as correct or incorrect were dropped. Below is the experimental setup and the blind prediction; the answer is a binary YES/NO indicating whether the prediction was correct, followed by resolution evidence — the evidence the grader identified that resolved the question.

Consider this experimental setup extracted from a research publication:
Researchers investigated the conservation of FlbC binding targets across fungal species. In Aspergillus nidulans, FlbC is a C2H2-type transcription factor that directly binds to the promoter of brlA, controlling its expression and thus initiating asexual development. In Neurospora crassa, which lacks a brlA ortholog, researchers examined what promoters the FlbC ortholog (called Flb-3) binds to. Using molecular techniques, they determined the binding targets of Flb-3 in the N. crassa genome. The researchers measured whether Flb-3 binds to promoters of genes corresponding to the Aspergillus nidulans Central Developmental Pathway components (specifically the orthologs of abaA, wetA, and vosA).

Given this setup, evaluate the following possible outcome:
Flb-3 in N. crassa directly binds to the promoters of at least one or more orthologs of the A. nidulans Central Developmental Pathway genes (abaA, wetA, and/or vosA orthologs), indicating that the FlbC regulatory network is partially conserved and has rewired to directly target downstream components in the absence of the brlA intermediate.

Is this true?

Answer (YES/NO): YES